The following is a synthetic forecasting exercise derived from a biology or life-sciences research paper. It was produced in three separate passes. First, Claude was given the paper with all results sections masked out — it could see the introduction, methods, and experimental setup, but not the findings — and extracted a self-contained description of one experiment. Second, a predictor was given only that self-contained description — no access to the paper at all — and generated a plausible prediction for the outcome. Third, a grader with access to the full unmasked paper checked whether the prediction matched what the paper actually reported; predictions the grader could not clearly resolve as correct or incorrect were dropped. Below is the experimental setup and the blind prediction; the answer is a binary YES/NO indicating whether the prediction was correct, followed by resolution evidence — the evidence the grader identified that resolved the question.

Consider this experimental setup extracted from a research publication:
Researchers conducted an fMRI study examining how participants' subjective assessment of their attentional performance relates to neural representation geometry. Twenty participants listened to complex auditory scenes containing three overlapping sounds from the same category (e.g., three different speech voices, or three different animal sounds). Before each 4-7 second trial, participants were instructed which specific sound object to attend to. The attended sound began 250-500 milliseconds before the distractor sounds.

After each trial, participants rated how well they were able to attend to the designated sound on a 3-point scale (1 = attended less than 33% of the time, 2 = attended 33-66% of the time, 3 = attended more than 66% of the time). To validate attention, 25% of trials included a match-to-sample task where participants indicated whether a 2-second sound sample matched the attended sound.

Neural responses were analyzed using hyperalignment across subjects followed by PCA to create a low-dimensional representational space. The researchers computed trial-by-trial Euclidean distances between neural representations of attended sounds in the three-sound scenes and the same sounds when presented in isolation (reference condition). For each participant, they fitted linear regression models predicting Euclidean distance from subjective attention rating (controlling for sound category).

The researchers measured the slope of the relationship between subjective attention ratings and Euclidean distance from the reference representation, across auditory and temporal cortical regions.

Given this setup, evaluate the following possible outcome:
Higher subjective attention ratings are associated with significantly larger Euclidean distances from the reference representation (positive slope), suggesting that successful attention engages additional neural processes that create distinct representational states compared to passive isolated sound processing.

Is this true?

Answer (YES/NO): NO